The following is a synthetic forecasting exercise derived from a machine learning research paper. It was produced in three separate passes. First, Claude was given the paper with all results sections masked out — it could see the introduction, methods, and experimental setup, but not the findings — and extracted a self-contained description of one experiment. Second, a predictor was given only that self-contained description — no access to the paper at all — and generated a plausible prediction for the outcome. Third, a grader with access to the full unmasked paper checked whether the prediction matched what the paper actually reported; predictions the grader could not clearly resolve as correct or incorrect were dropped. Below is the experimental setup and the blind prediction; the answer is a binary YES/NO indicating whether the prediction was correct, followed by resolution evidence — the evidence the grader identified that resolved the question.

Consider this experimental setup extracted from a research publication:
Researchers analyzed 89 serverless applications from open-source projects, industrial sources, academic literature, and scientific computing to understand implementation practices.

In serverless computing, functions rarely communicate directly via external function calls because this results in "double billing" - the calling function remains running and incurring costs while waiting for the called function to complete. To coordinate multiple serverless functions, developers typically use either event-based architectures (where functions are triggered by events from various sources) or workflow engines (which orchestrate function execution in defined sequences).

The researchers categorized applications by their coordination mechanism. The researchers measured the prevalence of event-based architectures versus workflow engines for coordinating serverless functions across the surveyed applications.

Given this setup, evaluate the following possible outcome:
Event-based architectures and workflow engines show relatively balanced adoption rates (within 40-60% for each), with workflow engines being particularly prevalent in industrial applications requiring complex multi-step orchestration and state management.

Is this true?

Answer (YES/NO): NO